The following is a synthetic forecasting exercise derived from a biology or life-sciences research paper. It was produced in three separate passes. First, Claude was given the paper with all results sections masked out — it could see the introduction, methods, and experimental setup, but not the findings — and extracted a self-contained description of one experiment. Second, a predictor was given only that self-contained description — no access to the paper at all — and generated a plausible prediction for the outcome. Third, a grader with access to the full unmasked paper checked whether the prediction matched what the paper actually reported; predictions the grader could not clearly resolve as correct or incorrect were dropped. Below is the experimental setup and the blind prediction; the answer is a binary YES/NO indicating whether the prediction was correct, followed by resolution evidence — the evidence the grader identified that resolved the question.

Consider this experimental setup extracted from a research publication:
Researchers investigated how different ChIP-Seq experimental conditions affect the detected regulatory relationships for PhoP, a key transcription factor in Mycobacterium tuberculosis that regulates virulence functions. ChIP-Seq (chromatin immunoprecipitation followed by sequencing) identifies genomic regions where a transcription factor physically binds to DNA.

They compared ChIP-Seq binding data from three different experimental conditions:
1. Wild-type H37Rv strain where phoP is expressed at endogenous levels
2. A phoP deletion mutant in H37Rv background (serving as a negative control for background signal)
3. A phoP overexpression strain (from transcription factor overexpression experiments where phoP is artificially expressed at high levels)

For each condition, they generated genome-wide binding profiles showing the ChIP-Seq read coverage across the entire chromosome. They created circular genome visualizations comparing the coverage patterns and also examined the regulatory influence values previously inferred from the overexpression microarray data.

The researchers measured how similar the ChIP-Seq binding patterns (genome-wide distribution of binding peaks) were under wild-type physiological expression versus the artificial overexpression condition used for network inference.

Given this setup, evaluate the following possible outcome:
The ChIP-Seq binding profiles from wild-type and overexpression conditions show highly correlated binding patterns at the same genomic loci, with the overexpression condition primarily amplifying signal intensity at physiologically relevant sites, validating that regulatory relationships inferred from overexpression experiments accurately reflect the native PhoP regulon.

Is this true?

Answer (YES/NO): NO